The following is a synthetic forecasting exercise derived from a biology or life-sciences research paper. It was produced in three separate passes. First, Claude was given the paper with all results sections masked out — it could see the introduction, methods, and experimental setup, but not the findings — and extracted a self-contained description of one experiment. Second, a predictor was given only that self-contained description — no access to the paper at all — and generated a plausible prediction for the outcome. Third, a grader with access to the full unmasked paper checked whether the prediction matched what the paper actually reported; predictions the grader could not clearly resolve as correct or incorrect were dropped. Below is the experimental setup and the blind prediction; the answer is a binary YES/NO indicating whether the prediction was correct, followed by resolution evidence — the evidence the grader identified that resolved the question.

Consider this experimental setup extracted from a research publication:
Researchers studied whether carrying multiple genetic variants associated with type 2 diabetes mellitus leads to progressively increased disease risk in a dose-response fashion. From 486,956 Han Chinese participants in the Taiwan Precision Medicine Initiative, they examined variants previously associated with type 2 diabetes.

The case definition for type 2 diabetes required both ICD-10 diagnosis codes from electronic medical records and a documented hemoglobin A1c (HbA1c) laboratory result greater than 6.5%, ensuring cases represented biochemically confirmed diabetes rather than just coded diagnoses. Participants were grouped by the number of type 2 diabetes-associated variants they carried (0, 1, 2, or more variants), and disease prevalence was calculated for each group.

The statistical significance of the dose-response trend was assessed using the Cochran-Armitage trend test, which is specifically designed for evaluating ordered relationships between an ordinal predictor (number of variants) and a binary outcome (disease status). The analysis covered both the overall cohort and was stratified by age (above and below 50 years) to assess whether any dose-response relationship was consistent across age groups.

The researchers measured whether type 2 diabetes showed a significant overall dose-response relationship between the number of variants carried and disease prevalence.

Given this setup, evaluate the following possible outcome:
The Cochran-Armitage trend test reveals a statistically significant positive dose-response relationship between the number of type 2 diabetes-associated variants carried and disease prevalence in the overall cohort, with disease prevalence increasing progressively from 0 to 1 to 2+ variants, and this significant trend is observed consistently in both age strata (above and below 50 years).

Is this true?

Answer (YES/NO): NO